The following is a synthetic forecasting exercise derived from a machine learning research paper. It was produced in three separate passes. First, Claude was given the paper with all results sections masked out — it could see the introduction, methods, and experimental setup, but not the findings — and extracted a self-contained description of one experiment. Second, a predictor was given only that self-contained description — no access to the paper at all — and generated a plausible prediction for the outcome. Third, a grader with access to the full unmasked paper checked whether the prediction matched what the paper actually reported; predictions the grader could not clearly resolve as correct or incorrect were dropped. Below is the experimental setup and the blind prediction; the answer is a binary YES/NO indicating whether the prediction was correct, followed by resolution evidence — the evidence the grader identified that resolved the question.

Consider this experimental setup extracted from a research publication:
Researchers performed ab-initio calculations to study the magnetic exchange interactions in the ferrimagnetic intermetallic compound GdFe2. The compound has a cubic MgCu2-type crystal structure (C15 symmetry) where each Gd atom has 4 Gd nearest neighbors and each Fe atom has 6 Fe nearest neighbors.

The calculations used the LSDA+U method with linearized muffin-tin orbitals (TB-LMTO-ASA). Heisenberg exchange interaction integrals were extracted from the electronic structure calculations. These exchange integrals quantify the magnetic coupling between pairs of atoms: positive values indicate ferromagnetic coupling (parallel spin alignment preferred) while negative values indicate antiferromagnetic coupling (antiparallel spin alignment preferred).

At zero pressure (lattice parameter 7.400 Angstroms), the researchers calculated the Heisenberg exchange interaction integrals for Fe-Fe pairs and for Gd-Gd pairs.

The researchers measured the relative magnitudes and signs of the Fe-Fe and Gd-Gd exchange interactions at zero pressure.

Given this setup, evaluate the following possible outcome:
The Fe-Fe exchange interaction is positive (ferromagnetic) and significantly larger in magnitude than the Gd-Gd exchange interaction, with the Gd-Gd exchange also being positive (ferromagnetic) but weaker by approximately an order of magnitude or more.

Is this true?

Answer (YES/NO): NO